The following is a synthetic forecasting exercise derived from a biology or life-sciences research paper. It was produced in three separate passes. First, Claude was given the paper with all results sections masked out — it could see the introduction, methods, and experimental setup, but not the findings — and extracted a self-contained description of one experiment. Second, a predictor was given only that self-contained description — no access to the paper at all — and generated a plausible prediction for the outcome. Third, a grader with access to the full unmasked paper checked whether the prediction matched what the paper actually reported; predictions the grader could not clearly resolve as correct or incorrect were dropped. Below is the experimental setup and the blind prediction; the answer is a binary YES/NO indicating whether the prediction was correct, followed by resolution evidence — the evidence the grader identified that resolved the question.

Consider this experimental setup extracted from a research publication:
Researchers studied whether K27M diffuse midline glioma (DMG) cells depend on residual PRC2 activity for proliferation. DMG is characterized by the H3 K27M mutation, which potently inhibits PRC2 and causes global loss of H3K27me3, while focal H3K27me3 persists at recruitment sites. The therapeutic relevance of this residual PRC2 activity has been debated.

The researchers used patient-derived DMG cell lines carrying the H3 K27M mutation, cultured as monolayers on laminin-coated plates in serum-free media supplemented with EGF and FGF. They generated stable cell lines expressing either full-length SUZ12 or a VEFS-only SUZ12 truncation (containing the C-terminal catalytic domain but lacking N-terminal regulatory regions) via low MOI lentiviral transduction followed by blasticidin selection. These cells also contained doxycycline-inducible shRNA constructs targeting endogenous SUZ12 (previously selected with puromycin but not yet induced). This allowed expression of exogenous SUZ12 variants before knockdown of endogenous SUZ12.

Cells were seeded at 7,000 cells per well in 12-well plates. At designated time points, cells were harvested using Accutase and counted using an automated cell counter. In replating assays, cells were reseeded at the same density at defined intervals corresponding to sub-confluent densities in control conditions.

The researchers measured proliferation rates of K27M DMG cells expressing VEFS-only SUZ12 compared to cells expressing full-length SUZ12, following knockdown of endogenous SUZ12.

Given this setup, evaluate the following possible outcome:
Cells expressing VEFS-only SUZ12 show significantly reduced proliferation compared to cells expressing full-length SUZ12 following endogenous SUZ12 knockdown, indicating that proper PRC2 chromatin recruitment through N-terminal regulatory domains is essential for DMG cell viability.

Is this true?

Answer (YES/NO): YES